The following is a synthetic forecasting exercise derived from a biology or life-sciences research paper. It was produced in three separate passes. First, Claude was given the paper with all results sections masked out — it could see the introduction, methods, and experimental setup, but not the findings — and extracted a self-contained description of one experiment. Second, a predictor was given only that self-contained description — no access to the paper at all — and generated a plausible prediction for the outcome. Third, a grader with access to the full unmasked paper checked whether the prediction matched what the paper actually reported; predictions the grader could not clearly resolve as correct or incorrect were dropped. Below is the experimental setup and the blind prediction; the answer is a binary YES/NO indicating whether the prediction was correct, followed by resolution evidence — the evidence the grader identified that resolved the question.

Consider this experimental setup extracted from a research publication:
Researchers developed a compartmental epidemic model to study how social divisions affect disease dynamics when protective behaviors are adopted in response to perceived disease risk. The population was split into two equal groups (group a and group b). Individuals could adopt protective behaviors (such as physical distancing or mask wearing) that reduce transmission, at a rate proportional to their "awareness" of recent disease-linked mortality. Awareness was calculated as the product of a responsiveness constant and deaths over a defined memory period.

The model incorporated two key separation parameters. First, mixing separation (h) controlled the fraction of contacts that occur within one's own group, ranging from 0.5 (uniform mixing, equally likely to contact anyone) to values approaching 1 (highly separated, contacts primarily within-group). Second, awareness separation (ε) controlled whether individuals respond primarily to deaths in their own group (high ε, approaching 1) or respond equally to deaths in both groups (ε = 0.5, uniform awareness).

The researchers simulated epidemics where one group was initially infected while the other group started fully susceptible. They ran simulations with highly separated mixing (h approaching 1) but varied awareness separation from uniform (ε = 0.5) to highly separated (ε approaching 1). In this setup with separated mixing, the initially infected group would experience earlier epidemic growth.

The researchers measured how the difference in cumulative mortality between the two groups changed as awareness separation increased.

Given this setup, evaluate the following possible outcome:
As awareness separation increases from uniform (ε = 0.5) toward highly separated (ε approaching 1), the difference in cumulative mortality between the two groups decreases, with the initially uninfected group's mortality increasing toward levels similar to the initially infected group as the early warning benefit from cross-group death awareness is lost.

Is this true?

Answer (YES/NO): YES